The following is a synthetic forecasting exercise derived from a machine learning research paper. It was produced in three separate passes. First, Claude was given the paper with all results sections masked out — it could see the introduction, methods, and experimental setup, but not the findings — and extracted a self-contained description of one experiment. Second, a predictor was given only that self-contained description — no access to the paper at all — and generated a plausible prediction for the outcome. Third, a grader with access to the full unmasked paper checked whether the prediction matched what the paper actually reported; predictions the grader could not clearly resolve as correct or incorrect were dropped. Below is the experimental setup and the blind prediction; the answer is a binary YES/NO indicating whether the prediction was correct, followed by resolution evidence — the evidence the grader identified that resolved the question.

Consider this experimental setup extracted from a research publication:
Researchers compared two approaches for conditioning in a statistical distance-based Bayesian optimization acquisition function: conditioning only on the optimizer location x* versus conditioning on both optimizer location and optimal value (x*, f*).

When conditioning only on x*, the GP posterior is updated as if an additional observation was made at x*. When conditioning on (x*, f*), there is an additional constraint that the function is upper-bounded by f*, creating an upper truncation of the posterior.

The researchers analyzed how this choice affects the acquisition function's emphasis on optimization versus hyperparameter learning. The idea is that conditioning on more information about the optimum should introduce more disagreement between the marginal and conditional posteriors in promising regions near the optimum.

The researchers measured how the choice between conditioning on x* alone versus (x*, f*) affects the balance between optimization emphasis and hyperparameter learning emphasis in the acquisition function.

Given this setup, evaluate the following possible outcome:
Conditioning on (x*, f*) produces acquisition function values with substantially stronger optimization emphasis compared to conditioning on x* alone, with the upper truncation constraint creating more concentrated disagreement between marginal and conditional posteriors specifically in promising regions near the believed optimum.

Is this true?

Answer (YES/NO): NO